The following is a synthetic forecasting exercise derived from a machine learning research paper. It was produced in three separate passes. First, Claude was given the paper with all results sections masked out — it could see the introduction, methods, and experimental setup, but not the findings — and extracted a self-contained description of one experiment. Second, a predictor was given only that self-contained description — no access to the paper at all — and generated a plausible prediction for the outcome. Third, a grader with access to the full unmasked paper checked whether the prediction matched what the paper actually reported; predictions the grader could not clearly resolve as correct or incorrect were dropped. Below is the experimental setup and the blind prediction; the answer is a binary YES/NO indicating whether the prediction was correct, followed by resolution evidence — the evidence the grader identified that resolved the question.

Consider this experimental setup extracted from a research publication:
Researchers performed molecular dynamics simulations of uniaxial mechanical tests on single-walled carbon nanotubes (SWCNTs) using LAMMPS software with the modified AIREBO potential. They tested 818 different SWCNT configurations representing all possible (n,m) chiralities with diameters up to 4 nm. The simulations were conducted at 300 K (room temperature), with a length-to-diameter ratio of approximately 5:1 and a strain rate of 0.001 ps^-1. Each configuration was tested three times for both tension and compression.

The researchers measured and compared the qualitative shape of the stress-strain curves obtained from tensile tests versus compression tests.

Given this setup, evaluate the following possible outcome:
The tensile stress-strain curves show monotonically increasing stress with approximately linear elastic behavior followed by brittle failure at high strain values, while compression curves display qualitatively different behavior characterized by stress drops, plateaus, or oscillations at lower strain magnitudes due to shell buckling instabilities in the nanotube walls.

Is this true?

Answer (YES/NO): NO